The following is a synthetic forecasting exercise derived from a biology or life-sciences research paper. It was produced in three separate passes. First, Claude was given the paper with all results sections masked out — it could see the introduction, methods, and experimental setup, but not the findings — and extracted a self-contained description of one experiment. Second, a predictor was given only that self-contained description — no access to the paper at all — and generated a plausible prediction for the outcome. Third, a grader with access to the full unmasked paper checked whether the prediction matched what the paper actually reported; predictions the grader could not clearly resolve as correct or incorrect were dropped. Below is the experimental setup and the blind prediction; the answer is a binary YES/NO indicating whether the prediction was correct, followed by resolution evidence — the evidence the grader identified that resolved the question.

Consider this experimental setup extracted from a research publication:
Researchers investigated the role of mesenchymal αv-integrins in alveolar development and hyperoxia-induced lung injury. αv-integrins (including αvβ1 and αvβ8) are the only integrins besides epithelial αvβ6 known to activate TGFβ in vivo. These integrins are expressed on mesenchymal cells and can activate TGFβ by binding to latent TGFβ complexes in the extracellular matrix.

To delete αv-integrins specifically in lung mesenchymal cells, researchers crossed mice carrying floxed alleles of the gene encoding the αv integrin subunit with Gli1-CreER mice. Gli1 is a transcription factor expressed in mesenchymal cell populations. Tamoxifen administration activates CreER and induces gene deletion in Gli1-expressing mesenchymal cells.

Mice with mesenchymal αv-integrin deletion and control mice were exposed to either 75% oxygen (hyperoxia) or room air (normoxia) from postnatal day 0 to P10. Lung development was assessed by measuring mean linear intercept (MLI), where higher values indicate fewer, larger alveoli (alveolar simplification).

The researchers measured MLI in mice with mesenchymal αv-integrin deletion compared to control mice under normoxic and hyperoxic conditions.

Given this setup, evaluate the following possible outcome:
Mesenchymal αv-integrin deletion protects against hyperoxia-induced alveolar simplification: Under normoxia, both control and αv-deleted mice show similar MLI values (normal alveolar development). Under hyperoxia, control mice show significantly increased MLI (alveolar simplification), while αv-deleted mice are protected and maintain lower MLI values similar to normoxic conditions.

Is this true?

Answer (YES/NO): NO